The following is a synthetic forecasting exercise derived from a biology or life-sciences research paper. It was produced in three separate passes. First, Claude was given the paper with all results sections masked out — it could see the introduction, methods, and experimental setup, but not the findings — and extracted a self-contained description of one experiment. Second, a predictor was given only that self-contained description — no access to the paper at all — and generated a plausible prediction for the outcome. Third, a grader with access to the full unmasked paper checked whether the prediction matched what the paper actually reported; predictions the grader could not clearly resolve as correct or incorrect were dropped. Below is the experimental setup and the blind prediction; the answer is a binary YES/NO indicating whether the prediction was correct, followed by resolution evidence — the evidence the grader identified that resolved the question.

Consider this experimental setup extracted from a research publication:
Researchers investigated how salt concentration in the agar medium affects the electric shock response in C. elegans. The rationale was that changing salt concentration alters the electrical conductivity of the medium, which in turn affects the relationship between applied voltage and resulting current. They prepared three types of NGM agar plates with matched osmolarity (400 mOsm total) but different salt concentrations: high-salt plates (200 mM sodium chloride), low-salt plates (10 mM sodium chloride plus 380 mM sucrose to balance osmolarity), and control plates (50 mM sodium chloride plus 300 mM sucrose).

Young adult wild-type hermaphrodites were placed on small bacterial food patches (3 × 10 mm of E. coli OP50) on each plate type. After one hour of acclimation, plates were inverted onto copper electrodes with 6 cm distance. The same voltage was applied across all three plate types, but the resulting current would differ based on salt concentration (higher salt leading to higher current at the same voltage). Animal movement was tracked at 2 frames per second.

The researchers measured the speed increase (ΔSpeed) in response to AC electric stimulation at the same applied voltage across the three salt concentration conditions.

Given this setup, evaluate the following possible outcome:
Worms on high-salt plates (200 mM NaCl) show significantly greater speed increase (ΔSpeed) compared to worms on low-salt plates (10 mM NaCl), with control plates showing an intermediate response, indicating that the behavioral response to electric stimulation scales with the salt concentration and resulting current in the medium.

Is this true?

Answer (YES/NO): NO